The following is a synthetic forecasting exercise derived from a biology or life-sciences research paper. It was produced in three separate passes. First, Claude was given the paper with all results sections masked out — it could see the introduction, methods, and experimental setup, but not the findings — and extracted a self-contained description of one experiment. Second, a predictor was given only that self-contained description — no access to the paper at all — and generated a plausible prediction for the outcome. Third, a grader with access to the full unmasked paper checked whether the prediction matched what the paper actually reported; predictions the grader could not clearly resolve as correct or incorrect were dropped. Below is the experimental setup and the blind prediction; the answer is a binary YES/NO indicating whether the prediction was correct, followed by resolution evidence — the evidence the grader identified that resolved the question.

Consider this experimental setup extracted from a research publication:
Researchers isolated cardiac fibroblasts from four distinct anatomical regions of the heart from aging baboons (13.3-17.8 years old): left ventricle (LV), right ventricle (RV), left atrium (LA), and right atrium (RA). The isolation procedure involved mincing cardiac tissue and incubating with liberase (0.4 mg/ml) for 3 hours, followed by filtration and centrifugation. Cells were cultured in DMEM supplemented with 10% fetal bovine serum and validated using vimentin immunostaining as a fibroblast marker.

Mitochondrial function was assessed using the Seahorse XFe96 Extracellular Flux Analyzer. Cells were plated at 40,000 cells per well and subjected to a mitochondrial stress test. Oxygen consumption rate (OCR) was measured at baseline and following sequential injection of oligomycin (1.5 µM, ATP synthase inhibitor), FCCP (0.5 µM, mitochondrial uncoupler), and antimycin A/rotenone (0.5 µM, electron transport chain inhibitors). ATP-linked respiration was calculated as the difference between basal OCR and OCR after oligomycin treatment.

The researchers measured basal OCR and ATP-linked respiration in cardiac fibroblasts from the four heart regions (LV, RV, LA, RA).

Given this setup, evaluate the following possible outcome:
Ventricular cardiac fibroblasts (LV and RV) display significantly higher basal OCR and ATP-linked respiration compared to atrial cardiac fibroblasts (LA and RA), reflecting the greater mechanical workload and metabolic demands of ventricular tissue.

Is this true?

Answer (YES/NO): NO